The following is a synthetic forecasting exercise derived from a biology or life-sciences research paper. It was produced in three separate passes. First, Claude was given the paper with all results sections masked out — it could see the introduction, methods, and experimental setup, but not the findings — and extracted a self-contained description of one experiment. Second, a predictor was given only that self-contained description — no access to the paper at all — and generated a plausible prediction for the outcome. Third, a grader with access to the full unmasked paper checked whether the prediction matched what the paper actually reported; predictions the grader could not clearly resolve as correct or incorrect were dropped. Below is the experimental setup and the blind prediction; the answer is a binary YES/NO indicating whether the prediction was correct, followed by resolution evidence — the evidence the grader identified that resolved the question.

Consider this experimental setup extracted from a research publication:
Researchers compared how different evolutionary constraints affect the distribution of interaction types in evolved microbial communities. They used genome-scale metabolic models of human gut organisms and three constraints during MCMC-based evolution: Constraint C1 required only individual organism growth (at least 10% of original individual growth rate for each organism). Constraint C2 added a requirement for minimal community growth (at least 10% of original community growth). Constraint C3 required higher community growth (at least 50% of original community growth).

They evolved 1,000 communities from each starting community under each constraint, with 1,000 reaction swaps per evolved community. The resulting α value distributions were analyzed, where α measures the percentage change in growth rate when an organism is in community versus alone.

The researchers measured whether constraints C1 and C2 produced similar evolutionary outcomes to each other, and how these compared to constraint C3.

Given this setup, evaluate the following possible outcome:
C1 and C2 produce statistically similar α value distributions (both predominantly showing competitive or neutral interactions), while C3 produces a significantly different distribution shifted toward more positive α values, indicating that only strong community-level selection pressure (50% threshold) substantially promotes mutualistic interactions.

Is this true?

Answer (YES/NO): NO